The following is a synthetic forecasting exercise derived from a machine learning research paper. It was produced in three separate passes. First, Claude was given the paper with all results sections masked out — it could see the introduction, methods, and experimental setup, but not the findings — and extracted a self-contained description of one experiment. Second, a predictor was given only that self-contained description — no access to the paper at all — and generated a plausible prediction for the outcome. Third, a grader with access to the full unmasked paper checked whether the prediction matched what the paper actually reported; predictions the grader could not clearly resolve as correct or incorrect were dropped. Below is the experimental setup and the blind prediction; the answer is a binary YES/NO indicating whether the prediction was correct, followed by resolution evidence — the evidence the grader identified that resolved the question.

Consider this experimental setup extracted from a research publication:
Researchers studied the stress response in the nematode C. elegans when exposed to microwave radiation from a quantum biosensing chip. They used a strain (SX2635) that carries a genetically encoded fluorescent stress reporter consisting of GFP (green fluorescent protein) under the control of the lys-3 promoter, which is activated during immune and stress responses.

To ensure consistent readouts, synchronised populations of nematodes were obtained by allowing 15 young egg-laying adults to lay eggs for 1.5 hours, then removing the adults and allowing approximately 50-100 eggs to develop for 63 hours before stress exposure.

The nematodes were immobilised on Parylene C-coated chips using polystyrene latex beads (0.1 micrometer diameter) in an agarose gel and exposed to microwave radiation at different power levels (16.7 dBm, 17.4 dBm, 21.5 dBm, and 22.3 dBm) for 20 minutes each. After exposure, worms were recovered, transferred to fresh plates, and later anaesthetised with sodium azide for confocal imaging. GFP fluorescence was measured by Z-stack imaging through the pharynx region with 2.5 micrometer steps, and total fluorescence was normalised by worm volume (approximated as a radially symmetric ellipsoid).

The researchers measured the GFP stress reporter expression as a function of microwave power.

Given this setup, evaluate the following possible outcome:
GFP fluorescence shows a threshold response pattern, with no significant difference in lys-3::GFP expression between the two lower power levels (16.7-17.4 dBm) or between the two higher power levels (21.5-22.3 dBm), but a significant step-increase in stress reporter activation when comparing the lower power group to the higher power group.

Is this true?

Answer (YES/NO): NO